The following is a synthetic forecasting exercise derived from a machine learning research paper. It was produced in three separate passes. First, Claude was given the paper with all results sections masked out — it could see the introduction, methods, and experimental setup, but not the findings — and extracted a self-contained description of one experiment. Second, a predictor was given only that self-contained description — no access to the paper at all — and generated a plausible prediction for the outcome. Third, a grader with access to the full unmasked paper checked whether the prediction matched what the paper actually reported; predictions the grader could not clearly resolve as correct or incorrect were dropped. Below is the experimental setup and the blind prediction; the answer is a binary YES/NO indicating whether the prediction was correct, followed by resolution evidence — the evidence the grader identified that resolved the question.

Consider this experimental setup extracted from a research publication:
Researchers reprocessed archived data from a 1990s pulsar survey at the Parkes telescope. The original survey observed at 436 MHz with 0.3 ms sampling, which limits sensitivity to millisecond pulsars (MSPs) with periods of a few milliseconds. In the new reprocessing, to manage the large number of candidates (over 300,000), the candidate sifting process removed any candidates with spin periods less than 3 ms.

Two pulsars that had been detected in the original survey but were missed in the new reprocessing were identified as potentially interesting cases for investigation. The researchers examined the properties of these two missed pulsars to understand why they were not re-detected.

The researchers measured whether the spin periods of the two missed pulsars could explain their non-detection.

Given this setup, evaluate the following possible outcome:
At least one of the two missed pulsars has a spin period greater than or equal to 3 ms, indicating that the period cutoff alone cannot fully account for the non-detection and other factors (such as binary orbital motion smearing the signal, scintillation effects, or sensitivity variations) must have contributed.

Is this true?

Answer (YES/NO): YES